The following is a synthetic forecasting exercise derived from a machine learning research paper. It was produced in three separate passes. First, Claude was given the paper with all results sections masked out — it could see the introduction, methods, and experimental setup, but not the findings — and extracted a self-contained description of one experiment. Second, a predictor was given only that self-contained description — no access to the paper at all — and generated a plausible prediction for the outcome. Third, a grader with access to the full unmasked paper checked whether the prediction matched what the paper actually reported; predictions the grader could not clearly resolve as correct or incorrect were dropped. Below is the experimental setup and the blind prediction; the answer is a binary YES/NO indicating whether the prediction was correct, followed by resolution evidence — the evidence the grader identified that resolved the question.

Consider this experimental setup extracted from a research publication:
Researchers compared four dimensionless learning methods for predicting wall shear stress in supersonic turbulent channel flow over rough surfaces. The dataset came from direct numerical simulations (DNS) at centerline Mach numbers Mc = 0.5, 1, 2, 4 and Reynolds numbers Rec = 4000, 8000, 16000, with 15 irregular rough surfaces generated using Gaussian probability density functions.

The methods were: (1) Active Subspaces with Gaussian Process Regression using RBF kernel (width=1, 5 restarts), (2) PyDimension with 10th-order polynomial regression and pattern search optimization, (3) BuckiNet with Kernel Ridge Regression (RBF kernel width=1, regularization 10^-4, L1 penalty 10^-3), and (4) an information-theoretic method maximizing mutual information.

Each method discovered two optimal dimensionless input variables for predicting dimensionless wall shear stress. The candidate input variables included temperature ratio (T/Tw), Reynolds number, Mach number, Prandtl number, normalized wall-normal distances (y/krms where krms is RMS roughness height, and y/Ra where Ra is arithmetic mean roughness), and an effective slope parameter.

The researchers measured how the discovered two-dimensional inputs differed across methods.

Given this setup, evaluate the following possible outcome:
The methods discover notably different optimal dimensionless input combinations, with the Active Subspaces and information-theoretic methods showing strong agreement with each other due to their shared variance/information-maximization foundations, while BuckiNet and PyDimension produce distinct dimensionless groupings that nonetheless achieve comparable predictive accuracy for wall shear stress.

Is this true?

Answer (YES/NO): NO